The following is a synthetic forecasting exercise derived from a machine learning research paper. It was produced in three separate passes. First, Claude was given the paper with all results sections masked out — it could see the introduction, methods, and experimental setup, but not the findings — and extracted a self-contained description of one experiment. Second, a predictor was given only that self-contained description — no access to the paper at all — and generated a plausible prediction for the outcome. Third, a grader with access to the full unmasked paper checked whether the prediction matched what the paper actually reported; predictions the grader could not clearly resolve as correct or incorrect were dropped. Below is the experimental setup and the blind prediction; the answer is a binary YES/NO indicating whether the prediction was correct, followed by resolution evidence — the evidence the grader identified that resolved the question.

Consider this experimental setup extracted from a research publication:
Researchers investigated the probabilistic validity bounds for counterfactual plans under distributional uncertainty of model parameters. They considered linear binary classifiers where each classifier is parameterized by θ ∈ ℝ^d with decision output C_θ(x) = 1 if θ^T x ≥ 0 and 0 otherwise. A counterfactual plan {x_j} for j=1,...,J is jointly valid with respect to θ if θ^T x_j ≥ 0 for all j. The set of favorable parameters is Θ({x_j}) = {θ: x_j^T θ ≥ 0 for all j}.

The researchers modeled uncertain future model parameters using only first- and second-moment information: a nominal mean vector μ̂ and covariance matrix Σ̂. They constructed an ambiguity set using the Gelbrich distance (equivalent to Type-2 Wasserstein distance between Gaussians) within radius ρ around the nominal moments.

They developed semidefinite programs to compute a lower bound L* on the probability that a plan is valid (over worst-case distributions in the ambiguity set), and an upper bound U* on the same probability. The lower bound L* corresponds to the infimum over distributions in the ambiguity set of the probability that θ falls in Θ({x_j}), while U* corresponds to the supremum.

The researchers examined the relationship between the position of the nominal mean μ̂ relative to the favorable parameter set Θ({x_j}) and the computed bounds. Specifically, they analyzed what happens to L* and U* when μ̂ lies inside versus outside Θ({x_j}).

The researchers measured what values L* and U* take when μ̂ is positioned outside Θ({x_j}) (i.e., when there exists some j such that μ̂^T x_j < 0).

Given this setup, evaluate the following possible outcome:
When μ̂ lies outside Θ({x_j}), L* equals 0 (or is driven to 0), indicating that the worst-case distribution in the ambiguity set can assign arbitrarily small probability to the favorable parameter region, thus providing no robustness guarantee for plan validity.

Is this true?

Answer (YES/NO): YES